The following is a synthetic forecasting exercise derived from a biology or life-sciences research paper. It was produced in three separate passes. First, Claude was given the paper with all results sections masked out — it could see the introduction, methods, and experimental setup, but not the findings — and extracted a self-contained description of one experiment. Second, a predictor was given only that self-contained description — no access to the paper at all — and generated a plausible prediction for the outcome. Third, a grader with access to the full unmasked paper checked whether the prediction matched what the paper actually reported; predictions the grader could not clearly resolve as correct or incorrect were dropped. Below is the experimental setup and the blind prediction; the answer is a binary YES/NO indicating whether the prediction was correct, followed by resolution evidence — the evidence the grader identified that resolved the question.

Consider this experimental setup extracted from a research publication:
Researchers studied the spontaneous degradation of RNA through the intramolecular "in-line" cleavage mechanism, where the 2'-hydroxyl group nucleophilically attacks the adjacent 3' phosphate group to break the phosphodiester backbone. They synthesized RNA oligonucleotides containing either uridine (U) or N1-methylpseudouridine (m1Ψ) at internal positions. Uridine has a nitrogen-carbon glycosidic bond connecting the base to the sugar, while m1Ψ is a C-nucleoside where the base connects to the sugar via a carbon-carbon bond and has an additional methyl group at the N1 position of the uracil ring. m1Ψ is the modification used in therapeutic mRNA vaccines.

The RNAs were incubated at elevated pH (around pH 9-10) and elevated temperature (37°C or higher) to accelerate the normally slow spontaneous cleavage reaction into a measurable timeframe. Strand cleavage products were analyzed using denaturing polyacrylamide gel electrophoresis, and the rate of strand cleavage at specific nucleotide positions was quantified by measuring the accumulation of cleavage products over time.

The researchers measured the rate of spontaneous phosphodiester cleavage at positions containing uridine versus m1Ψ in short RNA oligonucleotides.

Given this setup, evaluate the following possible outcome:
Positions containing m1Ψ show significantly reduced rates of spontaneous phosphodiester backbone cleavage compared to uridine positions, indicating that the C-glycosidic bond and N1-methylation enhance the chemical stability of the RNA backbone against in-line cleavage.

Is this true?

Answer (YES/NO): NO